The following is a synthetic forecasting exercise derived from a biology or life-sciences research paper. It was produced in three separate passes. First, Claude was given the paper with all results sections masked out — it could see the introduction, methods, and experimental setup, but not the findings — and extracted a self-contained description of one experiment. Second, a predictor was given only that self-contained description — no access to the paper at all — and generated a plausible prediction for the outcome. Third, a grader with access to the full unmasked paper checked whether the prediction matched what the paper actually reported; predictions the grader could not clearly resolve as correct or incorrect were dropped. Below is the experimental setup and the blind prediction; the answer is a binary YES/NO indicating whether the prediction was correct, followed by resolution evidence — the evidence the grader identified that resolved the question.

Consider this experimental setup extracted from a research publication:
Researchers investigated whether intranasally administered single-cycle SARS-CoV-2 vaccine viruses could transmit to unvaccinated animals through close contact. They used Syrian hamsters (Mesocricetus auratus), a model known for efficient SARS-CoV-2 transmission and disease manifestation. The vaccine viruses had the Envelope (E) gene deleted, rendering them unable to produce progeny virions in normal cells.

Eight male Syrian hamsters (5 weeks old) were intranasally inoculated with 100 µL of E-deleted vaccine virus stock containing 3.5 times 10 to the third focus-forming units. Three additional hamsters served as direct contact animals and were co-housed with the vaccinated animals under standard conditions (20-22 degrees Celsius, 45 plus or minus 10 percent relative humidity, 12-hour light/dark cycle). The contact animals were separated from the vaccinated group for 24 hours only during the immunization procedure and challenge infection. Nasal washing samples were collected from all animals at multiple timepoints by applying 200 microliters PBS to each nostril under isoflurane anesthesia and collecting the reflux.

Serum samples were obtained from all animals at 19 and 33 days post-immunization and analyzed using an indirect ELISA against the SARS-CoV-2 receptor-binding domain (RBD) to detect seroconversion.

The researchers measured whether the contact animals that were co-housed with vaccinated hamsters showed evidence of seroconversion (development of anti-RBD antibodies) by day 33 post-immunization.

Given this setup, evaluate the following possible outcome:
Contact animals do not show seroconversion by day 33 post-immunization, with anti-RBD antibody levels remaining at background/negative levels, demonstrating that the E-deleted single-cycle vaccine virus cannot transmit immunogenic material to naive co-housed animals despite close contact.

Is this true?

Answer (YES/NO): YES